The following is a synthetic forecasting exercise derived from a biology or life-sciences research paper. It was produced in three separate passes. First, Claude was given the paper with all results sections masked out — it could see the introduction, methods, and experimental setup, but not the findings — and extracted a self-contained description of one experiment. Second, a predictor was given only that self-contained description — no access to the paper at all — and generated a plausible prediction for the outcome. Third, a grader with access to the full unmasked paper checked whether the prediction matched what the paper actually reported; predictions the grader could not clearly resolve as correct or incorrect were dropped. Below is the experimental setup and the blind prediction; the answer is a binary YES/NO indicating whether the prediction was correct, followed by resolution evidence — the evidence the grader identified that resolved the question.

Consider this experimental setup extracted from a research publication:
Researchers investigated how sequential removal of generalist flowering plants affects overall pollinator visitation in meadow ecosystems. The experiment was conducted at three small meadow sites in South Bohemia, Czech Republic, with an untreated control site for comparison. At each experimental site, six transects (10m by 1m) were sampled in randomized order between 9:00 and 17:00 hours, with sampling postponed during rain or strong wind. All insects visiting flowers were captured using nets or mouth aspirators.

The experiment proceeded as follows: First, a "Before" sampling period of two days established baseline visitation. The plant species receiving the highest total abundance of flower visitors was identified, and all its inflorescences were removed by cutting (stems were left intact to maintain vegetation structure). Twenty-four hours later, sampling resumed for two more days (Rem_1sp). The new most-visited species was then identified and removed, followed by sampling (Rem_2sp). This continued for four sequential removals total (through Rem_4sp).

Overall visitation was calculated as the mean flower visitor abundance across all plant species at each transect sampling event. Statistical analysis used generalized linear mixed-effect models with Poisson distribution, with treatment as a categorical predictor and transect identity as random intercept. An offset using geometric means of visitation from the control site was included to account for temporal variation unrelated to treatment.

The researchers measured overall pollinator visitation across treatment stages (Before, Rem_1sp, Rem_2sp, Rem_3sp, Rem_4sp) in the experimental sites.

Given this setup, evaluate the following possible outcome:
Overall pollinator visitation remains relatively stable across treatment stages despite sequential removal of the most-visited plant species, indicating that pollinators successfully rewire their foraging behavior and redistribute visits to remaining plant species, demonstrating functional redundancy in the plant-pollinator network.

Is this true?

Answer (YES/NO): NO